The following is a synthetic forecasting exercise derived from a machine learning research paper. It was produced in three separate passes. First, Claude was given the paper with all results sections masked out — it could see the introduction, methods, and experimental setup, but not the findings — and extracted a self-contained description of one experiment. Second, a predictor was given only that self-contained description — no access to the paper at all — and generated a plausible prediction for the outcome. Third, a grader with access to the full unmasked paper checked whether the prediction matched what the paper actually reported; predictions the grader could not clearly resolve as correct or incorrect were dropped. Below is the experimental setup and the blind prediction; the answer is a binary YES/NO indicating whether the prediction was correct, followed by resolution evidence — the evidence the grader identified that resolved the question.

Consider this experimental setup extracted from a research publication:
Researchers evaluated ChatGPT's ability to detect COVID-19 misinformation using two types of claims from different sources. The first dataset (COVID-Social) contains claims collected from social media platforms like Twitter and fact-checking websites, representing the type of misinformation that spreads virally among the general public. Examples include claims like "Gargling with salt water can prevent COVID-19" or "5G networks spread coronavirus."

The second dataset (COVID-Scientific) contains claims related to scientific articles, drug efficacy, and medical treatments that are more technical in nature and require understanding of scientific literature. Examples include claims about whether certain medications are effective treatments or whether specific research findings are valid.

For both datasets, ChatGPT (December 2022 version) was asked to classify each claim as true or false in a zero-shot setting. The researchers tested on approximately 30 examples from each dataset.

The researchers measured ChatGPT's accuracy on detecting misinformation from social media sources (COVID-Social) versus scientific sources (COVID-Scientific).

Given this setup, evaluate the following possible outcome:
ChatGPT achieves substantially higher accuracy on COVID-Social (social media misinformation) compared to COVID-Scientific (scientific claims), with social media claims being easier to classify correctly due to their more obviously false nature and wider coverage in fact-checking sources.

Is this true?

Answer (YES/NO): NO